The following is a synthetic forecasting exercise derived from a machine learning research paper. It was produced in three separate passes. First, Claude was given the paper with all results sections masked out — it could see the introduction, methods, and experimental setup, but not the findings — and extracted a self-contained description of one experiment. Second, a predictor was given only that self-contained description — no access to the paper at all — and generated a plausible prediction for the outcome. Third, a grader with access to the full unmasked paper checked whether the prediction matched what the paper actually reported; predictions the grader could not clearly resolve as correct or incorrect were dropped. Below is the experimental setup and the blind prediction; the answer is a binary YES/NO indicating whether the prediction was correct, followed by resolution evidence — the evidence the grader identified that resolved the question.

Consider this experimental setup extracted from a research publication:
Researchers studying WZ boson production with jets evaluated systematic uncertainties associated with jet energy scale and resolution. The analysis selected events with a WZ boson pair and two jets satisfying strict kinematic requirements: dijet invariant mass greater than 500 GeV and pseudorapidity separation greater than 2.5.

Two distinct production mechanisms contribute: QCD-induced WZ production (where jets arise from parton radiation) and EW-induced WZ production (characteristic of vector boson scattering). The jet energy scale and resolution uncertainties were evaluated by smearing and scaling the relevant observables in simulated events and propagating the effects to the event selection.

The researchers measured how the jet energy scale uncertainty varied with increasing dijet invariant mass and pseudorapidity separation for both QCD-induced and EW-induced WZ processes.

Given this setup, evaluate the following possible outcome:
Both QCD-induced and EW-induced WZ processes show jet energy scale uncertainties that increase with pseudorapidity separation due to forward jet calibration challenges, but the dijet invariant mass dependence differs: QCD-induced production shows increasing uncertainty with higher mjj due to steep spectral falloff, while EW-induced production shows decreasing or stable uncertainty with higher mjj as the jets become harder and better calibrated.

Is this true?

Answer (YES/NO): NO